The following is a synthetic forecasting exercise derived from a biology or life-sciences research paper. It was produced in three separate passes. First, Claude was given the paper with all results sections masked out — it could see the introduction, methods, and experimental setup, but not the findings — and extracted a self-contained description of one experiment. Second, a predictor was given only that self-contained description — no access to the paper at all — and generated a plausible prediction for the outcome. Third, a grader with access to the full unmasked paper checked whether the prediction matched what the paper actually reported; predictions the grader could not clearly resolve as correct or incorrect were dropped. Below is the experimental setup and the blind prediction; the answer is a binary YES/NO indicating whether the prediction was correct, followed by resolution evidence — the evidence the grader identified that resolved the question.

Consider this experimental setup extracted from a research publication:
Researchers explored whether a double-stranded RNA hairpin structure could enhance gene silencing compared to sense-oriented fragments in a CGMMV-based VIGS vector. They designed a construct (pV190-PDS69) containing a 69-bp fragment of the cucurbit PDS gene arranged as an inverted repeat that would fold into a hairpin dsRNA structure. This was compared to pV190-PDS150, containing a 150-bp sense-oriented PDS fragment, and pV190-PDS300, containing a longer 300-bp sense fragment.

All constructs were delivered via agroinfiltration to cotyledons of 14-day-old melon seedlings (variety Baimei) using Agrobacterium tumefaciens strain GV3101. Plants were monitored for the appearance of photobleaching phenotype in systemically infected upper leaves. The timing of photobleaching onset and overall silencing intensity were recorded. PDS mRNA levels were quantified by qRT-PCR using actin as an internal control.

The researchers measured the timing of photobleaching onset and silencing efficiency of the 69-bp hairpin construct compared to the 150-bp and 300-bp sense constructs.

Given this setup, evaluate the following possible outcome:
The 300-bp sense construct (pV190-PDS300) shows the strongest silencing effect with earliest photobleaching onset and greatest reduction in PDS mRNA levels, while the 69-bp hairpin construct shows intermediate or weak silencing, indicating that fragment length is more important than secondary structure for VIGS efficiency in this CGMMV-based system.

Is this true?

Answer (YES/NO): NO